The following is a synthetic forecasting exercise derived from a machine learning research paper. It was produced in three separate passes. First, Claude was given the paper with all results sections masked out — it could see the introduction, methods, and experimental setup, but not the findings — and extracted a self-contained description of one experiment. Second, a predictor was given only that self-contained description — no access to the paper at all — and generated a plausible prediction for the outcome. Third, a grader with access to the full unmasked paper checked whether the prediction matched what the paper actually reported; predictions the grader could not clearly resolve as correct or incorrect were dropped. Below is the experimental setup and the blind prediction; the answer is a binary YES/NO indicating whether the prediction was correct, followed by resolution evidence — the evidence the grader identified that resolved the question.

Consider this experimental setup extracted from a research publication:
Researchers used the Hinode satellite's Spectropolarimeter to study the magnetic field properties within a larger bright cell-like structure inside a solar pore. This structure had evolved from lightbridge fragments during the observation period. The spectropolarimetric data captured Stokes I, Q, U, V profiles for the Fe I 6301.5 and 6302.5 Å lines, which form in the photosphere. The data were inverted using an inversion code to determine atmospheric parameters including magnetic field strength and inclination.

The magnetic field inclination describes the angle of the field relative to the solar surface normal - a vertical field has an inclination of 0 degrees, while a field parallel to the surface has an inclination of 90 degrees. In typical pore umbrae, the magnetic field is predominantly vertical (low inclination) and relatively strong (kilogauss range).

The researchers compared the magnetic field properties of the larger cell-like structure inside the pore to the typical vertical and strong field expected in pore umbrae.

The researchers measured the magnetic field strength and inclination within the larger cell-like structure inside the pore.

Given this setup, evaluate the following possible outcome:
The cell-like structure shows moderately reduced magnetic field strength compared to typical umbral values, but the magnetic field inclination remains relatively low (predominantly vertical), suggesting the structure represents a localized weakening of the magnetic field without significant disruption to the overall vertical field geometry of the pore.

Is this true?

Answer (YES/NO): NO